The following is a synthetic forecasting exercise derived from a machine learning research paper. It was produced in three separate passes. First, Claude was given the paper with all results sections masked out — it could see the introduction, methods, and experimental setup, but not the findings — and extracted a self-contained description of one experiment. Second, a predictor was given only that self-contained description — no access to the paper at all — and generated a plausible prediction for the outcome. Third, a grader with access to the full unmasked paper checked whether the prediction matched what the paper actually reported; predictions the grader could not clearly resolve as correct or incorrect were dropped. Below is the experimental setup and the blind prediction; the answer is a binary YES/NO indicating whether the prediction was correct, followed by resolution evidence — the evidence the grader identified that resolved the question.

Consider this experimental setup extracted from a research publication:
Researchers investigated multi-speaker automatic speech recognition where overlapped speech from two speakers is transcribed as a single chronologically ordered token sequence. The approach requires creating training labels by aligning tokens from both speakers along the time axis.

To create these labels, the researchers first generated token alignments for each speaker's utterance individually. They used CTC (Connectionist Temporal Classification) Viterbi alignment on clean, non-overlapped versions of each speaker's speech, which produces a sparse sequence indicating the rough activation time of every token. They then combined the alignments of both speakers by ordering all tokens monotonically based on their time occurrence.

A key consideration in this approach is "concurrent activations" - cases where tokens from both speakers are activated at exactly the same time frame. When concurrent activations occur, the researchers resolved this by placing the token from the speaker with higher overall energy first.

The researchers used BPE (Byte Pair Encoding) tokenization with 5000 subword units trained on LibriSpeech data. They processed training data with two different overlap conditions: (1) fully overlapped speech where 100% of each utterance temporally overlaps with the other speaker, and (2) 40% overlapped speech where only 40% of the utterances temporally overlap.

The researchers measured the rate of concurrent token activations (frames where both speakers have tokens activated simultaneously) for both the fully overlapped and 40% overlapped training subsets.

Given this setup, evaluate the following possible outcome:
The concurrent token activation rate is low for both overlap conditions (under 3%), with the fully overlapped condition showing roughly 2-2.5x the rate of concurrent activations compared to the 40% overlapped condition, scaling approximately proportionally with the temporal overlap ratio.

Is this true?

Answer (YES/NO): NO